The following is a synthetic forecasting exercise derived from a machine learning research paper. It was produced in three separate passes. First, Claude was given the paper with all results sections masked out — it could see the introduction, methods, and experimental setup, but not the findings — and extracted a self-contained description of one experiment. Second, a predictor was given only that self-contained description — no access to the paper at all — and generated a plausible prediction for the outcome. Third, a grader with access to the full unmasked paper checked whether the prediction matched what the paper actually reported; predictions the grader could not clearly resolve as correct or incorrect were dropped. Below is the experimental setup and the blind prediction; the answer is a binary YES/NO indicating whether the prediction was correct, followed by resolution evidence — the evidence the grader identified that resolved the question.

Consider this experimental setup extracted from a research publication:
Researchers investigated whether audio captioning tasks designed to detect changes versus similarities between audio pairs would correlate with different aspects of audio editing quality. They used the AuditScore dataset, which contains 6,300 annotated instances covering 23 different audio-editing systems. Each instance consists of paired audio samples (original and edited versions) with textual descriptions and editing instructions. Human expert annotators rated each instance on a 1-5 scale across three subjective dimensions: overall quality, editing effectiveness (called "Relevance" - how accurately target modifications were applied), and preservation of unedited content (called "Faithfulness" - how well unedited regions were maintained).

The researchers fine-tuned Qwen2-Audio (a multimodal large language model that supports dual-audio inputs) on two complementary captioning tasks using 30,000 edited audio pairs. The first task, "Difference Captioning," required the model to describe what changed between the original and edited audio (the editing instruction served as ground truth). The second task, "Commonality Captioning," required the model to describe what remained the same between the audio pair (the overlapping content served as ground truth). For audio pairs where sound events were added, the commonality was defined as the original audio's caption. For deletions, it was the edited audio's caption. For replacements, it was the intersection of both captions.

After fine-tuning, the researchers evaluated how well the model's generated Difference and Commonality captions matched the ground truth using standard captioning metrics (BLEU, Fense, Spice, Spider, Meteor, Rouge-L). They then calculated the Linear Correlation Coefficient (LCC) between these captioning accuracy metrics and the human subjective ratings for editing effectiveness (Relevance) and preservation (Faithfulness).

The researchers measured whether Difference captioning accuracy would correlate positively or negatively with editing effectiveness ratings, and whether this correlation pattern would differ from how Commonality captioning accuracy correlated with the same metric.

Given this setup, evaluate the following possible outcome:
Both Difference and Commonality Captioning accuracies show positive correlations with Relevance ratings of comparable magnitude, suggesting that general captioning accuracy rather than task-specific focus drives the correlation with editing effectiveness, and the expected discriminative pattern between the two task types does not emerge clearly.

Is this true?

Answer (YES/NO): NO